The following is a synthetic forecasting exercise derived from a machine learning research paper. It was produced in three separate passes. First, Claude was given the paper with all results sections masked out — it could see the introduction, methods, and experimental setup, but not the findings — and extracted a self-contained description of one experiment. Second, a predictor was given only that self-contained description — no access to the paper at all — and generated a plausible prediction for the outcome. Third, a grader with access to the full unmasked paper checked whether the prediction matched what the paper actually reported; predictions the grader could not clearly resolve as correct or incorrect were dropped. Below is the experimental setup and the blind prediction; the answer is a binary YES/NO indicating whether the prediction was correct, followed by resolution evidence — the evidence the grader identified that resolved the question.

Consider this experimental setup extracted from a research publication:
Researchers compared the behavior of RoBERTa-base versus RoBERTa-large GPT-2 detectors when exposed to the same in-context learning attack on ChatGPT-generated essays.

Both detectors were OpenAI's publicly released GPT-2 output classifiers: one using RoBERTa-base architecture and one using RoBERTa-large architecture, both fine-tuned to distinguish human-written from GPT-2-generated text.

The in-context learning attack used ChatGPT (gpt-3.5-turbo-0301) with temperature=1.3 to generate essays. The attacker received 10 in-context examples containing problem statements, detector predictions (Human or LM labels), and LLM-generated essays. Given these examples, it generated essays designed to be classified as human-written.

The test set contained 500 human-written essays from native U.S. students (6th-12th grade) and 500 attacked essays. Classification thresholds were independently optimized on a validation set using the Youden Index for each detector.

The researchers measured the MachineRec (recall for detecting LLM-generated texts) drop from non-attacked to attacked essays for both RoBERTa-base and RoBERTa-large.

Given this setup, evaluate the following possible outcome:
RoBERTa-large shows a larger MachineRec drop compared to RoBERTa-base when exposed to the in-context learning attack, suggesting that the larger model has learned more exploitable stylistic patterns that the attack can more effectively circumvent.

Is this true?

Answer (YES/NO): YES